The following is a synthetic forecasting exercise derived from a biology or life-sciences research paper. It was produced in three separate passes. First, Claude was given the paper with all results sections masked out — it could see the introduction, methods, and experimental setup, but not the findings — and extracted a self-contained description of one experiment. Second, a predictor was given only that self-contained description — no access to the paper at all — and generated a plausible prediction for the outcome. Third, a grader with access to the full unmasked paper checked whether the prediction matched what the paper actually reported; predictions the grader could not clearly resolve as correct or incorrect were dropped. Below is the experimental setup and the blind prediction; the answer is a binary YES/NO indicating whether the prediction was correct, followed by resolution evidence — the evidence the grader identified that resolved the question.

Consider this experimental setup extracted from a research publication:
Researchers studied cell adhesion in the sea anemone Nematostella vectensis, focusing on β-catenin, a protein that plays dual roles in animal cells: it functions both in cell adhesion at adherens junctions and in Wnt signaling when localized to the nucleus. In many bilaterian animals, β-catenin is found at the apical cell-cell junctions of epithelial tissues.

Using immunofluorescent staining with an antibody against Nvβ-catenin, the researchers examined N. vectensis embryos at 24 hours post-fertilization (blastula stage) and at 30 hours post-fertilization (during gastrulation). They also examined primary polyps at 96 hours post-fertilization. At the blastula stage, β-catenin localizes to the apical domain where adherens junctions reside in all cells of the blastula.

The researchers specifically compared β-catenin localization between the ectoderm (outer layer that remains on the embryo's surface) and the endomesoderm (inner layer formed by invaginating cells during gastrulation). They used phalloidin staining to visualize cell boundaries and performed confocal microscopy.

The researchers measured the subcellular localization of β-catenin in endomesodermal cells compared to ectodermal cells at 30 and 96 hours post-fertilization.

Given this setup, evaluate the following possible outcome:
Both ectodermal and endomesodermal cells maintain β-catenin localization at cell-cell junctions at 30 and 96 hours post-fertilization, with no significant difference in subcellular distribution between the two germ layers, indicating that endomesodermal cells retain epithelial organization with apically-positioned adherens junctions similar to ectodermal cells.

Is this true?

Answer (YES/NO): NO